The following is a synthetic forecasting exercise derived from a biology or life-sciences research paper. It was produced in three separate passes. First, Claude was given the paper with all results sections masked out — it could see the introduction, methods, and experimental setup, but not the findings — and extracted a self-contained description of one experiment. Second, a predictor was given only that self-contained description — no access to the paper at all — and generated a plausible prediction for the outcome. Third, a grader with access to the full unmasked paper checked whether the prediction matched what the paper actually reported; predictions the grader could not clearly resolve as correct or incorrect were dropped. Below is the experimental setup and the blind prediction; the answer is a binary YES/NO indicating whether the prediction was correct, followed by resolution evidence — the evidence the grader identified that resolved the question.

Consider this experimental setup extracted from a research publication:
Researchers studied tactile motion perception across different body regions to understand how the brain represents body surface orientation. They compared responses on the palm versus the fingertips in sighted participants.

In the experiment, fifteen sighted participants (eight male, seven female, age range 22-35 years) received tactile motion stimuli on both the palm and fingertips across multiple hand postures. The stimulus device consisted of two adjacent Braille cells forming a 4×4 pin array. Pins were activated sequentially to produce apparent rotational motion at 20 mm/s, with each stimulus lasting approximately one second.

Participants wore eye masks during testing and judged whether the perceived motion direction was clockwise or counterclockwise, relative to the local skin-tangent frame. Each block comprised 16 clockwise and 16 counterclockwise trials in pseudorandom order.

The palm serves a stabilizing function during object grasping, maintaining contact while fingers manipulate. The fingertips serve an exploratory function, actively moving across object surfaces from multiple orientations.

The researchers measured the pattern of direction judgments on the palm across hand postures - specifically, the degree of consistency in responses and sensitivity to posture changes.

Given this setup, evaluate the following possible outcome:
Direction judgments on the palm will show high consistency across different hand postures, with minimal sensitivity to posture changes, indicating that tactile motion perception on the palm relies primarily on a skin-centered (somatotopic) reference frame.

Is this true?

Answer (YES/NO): NO